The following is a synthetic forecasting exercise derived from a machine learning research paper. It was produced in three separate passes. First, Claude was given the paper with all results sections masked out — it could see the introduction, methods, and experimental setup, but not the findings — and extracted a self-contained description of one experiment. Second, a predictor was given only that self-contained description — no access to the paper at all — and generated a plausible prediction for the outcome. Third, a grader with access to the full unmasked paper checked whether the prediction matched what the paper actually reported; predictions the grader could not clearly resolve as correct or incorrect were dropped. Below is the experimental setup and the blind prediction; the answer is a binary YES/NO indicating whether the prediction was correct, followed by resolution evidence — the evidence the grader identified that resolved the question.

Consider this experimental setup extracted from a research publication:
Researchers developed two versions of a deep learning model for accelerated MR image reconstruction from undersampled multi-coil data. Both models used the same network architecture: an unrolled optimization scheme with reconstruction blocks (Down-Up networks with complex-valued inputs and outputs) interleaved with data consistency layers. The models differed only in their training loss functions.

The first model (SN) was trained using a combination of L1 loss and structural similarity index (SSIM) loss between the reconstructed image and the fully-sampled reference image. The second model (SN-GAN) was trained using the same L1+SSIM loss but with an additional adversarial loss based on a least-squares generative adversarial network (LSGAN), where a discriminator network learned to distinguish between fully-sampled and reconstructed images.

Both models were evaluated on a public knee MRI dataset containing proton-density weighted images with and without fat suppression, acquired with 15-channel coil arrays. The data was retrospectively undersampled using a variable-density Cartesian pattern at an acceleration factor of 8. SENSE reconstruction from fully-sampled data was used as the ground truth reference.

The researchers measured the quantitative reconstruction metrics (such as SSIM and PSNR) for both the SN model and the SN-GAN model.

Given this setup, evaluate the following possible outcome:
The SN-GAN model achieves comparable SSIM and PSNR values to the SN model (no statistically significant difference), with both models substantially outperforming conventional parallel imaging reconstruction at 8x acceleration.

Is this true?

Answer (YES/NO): NO